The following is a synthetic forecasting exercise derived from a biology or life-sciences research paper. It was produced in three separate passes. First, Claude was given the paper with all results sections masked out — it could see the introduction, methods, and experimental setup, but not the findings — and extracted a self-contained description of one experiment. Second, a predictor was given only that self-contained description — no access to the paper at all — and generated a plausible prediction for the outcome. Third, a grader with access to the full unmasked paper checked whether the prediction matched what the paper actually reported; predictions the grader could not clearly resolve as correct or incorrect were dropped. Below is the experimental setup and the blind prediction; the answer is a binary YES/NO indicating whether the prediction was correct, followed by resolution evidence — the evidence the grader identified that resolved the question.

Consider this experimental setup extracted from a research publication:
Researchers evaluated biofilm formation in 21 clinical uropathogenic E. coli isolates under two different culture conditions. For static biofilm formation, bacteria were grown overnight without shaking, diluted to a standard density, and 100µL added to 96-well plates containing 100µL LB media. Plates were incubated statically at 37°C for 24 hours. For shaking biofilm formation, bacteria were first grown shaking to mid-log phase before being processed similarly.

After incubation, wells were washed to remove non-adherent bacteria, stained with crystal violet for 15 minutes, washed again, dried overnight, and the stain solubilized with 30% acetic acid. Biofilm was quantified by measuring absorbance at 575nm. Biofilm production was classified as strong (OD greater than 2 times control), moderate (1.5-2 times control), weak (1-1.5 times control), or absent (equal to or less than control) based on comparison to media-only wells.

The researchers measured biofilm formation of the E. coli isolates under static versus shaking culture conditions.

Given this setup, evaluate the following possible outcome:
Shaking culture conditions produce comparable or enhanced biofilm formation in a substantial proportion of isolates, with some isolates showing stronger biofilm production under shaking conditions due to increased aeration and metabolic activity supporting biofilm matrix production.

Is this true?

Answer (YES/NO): YES